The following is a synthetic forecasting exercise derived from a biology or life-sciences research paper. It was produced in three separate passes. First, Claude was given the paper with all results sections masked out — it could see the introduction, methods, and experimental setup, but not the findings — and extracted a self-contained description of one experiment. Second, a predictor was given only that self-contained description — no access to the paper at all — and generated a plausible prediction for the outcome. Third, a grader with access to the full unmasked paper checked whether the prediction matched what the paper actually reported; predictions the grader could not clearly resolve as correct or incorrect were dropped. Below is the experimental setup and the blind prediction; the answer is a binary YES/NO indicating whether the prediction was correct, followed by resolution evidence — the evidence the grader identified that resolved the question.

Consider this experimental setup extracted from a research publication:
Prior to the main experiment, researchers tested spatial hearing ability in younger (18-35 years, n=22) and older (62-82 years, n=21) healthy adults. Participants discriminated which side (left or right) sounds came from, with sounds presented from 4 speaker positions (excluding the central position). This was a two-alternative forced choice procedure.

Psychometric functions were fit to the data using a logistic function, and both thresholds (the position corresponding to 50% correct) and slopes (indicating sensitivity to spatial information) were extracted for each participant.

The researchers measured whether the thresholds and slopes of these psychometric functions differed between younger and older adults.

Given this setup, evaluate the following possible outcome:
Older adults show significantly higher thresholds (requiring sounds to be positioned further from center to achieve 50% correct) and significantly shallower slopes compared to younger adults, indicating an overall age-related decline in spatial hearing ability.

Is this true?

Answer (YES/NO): NO